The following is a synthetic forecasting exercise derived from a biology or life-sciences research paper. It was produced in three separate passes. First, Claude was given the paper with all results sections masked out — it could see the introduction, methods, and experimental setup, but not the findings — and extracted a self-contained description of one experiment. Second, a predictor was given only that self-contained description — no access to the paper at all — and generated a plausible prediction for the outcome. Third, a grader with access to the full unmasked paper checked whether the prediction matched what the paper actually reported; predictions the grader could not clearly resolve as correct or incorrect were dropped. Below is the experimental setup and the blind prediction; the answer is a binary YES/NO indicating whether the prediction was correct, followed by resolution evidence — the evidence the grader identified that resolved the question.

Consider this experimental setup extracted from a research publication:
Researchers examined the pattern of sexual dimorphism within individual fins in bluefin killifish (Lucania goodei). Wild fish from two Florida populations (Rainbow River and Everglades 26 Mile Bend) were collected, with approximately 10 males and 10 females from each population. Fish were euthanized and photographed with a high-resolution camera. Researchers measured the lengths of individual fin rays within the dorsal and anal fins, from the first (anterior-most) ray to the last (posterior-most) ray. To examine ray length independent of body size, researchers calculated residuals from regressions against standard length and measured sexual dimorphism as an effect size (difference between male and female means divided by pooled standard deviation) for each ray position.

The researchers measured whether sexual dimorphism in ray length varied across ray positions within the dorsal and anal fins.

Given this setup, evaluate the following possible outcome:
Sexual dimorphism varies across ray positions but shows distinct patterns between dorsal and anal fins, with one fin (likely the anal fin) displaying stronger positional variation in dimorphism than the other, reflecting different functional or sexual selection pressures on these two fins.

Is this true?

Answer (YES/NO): NO